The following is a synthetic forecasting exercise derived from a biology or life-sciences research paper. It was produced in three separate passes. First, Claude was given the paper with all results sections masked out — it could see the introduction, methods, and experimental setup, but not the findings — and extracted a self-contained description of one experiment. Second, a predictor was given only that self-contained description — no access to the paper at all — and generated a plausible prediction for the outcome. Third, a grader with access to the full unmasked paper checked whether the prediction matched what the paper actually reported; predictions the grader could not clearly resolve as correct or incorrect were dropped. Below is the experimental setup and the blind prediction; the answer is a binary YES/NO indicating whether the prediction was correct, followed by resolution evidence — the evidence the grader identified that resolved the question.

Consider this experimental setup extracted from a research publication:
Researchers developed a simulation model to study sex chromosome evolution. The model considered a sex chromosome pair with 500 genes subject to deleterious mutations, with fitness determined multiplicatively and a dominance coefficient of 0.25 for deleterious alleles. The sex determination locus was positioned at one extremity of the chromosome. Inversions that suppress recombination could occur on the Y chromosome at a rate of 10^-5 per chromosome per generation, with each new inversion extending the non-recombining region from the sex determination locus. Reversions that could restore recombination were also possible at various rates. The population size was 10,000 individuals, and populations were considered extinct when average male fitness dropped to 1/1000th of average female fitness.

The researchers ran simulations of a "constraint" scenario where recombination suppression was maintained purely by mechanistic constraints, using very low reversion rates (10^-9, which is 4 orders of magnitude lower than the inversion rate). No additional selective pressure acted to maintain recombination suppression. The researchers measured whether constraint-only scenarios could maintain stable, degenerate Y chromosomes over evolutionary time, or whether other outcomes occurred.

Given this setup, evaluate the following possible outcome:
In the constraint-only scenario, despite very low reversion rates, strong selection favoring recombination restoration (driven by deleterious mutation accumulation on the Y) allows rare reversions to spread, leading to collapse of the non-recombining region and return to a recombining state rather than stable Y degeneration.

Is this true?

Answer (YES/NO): NO